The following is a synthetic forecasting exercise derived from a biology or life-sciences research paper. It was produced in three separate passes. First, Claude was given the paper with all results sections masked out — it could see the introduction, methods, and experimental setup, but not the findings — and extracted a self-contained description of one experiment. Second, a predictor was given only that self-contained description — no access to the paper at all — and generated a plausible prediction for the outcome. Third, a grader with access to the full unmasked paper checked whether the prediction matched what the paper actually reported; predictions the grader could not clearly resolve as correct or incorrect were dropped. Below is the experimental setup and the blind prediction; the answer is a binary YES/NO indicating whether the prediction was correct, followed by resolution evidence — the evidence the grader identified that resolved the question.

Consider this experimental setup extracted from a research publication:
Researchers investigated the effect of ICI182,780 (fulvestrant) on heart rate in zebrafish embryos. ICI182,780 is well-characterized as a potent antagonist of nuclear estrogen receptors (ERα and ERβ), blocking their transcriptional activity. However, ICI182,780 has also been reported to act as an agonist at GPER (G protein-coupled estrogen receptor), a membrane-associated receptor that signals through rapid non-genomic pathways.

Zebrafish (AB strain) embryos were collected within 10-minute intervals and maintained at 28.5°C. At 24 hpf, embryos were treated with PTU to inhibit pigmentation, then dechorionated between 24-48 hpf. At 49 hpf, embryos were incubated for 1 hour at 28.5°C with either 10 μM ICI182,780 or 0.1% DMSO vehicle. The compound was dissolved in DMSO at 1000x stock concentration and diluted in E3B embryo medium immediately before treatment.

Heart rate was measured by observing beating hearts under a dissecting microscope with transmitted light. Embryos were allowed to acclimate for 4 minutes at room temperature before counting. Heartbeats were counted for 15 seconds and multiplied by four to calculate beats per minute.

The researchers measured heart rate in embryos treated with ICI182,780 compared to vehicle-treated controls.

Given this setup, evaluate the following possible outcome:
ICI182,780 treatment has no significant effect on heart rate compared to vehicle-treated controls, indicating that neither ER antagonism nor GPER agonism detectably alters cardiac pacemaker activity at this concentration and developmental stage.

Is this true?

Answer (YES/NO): NO